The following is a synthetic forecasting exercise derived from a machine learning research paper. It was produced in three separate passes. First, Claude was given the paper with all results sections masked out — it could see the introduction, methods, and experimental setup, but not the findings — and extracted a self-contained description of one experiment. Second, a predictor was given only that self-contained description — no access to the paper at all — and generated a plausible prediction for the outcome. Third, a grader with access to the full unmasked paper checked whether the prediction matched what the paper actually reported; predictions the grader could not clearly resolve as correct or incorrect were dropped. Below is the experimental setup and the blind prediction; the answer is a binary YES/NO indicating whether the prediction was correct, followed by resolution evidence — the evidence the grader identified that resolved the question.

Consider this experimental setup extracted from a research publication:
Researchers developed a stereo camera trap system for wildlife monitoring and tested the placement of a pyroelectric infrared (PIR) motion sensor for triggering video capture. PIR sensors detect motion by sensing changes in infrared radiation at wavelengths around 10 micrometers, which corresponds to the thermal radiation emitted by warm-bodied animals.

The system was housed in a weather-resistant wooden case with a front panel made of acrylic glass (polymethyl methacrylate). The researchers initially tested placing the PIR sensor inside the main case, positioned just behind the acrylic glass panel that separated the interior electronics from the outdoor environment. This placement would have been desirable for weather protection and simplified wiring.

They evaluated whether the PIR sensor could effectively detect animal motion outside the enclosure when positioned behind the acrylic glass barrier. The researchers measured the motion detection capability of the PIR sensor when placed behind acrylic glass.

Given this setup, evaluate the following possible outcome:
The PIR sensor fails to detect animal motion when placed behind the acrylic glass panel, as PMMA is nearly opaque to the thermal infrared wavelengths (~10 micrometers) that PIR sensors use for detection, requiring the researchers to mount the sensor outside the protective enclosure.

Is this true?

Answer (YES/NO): NO